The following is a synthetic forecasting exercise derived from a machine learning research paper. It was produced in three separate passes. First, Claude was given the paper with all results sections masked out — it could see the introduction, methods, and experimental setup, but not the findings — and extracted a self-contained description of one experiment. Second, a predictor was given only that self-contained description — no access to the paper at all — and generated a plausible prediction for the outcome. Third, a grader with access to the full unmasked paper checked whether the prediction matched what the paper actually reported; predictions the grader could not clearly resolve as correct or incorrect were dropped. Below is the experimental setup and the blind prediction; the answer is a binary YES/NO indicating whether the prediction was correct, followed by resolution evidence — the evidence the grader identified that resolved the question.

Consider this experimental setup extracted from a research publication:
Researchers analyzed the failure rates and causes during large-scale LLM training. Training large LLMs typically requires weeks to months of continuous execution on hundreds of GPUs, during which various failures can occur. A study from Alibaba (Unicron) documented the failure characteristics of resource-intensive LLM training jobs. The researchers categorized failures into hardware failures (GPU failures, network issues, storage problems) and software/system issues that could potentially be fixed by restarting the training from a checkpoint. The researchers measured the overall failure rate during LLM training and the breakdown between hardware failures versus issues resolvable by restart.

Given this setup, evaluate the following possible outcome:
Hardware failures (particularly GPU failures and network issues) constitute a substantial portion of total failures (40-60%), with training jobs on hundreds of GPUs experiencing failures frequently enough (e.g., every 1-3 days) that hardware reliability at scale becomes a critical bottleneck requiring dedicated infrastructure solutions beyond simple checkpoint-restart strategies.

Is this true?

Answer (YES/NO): NO